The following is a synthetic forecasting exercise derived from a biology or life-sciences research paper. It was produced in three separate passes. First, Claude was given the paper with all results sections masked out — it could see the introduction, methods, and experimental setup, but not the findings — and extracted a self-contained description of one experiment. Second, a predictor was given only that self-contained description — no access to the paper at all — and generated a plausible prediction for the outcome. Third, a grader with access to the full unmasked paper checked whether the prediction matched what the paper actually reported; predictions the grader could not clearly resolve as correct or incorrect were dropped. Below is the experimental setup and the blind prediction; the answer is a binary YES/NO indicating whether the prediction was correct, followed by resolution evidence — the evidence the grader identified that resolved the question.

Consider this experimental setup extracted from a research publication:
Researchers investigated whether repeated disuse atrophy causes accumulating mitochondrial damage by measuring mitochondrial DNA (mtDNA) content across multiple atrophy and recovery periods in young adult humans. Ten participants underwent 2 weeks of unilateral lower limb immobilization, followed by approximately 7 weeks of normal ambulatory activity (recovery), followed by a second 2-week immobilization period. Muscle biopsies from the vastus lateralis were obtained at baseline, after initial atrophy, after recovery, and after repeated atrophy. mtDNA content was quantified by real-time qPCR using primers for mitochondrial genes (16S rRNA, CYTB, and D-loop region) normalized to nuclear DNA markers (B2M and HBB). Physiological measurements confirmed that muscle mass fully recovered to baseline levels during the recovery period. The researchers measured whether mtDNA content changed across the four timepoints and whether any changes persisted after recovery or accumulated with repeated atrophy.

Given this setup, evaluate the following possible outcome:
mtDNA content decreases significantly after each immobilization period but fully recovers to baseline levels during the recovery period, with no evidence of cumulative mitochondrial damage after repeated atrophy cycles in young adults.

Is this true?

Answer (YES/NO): NO